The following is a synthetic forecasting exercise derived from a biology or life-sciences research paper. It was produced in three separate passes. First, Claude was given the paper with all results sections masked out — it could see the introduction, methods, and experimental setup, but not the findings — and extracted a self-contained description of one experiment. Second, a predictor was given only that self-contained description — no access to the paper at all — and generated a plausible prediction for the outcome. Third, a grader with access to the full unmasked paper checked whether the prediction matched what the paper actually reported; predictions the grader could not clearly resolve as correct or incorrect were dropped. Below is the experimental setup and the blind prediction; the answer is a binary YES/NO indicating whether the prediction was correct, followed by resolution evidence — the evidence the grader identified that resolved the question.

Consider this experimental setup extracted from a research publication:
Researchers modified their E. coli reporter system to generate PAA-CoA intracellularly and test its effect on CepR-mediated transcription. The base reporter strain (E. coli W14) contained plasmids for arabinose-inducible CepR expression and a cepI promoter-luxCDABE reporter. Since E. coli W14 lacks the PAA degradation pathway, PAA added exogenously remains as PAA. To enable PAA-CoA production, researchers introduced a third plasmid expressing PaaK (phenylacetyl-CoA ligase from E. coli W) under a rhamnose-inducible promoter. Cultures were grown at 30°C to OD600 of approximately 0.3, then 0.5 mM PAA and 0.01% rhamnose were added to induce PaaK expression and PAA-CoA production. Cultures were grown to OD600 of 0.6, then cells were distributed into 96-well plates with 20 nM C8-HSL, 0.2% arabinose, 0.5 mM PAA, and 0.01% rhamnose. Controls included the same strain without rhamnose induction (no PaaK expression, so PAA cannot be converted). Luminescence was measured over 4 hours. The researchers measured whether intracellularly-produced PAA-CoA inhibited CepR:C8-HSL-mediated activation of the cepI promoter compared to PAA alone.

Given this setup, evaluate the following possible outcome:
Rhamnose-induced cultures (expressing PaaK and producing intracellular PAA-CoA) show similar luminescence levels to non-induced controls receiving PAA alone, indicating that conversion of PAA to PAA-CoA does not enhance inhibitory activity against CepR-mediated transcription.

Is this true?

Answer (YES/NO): NO